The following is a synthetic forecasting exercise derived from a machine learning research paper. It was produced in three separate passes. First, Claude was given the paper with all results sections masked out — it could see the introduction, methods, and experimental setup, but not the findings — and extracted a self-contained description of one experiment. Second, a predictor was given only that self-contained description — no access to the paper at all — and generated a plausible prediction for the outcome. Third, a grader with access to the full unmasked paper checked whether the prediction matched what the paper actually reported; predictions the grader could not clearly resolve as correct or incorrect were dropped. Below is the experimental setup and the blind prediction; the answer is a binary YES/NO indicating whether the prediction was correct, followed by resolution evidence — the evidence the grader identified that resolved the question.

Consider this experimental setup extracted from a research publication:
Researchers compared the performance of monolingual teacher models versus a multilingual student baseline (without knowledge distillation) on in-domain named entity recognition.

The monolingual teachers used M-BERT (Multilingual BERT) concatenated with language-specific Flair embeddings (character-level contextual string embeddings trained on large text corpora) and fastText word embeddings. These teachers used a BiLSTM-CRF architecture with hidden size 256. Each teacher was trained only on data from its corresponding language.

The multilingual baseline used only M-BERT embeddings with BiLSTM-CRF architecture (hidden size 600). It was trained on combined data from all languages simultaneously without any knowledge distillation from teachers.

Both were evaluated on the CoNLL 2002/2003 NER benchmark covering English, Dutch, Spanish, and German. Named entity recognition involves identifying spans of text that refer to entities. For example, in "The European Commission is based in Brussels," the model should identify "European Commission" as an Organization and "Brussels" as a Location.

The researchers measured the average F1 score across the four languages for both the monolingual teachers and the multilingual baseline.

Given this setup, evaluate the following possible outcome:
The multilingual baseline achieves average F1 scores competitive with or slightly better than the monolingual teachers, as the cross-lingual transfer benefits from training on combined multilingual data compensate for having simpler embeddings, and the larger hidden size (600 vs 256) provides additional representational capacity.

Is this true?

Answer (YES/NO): NO